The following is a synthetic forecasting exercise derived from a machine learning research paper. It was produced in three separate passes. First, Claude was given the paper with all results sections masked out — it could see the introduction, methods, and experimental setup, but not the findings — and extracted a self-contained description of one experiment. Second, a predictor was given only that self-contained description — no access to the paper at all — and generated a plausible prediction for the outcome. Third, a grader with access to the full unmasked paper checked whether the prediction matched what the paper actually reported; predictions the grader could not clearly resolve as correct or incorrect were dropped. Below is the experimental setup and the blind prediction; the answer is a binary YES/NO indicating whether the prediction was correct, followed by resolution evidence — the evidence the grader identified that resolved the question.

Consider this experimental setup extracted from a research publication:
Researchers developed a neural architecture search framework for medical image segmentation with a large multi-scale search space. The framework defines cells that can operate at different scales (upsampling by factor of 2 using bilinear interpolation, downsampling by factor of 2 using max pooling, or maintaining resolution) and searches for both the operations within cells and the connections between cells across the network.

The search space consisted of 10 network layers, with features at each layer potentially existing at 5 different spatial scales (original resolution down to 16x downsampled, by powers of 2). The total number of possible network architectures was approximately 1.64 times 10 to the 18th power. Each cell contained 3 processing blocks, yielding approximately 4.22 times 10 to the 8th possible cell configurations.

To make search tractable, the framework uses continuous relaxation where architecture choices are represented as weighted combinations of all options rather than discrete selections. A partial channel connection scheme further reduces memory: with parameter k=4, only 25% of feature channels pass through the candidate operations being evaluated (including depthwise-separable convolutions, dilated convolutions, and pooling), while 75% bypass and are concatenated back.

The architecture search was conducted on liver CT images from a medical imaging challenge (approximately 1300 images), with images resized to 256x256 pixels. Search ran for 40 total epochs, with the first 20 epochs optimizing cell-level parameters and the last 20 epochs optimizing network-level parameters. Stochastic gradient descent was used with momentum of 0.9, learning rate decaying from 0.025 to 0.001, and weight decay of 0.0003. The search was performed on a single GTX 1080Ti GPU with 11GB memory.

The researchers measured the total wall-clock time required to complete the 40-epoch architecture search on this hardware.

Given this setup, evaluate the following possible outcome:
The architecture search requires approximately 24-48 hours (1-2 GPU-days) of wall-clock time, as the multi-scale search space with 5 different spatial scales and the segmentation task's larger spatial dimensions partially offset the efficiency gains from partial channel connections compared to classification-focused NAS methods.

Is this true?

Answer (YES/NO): YES